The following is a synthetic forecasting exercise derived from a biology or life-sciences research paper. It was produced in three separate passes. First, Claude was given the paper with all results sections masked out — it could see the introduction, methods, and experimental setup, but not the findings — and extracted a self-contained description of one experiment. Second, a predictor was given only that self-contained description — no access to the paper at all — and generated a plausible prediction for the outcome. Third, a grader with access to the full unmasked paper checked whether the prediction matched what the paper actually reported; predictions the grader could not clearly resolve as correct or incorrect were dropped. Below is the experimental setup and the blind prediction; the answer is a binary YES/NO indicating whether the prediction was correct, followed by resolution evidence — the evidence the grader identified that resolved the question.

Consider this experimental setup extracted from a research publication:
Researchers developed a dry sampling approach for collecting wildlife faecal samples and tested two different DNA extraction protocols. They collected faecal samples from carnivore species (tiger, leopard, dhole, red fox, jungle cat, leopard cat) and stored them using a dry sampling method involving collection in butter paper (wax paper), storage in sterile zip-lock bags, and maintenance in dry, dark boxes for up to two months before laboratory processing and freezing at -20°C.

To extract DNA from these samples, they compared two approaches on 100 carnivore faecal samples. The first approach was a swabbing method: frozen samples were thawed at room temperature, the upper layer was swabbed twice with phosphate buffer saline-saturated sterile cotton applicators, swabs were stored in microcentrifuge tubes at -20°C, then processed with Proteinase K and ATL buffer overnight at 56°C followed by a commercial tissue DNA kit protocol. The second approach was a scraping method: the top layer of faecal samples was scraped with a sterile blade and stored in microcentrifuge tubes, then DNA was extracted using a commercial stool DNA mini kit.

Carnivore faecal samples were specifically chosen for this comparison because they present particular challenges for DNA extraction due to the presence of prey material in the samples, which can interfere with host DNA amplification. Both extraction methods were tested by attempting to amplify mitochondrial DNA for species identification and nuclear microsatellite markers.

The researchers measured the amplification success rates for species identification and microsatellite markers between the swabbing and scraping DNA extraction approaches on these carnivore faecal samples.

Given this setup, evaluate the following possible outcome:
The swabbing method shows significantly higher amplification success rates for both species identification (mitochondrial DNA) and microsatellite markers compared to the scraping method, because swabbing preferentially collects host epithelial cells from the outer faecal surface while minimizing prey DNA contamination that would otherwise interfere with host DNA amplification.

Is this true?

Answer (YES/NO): NO